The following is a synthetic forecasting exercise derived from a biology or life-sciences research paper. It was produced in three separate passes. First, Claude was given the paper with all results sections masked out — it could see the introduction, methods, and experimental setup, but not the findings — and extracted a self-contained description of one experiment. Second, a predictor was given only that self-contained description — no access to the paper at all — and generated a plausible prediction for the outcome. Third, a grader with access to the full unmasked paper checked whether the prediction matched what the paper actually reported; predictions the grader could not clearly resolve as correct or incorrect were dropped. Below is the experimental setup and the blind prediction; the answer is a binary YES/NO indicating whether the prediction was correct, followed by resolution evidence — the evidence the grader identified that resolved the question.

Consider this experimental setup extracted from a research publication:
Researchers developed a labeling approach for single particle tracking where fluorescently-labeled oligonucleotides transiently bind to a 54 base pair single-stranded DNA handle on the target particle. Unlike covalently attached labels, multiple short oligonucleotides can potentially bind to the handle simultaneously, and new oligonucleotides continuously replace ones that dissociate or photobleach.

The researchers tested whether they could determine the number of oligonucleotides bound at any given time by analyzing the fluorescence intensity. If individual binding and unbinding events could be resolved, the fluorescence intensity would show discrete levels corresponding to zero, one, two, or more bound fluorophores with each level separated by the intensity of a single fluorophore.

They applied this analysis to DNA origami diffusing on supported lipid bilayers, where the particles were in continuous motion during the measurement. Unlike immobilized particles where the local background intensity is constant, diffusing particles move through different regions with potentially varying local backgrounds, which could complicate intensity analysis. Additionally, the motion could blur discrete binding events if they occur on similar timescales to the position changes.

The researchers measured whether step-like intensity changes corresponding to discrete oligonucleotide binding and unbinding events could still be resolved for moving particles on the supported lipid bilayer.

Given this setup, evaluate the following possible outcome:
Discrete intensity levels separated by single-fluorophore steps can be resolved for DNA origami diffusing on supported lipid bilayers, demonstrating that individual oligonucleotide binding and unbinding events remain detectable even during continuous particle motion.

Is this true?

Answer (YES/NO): YES